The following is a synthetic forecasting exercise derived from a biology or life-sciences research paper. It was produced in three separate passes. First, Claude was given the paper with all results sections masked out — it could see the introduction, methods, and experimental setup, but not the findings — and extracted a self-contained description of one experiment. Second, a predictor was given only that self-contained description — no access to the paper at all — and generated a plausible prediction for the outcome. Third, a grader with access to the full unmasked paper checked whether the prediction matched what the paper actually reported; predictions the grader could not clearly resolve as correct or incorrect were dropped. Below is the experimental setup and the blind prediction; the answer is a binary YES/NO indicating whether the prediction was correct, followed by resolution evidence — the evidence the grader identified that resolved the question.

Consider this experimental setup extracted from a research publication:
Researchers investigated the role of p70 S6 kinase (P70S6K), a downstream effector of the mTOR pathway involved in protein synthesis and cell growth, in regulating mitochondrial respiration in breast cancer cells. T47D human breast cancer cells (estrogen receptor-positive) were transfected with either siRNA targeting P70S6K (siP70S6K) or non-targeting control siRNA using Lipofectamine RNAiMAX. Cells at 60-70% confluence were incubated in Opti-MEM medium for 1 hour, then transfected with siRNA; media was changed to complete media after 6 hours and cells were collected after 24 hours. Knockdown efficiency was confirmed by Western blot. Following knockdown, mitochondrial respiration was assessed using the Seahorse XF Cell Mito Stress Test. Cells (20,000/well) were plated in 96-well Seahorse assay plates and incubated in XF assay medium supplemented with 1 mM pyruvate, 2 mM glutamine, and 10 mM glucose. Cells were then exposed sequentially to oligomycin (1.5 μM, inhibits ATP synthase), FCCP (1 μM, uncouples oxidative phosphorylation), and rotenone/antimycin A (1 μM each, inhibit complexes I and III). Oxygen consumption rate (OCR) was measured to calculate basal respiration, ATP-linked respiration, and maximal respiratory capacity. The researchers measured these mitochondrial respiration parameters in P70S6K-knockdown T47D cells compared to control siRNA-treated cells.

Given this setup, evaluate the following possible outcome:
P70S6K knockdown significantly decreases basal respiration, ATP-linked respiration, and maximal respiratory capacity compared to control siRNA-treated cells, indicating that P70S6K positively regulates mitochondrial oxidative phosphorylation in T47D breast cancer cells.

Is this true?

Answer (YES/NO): NO